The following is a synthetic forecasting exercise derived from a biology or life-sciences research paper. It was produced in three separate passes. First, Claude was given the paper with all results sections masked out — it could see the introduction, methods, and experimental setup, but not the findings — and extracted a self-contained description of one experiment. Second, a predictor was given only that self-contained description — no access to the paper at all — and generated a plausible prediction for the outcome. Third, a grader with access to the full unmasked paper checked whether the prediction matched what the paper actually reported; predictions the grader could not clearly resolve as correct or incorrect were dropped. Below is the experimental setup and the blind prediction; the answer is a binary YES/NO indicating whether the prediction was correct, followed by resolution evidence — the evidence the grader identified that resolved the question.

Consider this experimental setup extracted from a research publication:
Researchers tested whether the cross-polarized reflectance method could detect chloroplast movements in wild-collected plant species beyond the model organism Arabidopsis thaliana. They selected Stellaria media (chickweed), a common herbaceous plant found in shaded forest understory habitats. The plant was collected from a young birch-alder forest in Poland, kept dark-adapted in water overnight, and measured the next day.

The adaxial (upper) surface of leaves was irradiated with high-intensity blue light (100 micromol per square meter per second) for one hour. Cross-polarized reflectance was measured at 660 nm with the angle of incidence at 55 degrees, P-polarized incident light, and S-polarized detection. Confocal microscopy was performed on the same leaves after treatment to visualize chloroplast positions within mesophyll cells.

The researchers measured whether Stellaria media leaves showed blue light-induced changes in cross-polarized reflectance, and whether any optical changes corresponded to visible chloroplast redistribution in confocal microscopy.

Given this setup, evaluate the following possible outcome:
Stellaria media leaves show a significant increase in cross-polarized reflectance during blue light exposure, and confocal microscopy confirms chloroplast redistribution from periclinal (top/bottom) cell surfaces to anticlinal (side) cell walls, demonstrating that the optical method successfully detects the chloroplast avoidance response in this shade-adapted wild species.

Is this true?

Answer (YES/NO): YES